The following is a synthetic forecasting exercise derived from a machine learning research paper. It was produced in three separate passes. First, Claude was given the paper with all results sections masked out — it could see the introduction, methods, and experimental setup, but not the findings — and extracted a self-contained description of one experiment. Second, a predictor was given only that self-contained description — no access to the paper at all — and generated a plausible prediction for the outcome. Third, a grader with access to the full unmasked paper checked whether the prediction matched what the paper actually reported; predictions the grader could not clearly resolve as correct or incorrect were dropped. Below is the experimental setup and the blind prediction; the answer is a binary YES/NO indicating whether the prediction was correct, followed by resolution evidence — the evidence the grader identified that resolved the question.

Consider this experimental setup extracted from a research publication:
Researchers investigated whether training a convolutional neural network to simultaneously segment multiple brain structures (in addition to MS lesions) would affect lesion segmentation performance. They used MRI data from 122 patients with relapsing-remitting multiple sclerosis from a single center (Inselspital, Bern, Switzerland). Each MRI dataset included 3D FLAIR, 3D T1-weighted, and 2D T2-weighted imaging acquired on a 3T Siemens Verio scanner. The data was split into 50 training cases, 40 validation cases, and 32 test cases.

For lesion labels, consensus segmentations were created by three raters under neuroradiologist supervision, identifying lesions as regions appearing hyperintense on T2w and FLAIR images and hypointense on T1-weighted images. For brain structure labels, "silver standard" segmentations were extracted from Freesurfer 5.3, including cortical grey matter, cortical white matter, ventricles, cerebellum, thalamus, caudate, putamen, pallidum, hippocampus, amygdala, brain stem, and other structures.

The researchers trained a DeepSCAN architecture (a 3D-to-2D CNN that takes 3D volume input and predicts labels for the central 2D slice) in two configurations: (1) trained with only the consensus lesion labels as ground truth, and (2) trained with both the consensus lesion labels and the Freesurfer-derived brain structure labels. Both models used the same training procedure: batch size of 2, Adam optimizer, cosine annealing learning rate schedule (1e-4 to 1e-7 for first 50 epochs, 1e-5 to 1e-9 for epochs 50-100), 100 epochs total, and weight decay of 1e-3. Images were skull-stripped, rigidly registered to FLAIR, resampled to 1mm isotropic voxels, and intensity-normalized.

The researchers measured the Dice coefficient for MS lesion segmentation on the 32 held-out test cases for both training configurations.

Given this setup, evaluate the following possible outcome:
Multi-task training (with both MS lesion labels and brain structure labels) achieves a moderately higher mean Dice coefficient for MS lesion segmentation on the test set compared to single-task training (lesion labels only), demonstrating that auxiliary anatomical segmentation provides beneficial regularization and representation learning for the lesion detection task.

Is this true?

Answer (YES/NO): NO